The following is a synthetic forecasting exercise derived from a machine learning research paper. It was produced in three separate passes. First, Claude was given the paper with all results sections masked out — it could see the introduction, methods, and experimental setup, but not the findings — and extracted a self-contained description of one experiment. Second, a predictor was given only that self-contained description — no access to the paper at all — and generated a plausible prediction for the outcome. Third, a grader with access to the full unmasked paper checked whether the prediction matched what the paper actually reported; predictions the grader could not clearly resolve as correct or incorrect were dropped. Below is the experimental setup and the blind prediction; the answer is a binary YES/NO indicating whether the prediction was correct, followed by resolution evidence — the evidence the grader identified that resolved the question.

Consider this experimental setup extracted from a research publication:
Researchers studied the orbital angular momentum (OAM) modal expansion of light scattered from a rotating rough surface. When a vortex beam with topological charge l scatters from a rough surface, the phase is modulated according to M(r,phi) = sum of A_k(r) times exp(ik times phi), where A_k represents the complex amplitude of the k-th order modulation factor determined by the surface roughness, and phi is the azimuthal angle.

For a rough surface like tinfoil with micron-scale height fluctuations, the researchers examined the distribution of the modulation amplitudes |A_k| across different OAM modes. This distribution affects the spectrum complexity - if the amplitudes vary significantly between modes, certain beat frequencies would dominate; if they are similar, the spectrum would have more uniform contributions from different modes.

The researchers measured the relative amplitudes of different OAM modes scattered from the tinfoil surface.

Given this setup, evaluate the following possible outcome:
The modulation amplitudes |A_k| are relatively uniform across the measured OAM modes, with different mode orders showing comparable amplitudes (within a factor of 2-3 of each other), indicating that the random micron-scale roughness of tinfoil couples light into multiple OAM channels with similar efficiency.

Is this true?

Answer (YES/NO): YES